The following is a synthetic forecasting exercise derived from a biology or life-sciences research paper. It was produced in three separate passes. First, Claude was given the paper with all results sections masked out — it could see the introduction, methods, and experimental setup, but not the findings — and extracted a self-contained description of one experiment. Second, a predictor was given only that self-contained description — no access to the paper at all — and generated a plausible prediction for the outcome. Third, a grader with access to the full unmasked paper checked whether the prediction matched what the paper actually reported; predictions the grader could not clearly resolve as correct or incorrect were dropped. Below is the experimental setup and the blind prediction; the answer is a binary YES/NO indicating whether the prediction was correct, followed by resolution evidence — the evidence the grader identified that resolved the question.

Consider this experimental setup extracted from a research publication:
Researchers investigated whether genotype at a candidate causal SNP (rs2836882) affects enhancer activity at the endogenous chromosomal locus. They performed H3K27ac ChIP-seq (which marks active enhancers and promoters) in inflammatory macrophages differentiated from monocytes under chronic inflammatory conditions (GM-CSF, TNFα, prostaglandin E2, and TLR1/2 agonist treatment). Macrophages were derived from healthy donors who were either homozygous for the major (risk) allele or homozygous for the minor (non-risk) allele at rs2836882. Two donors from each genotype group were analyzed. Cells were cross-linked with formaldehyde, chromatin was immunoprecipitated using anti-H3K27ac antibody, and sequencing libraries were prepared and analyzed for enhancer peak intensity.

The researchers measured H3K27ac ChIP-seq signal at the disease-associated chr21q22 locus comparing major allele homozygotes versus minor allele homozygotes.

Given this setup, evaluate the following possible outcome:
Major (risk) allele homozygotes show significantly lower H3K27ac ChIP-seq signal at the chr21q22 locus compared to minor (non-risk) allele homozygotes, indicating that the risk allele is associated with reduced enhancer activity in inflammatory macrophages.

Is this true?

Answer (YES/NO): NO